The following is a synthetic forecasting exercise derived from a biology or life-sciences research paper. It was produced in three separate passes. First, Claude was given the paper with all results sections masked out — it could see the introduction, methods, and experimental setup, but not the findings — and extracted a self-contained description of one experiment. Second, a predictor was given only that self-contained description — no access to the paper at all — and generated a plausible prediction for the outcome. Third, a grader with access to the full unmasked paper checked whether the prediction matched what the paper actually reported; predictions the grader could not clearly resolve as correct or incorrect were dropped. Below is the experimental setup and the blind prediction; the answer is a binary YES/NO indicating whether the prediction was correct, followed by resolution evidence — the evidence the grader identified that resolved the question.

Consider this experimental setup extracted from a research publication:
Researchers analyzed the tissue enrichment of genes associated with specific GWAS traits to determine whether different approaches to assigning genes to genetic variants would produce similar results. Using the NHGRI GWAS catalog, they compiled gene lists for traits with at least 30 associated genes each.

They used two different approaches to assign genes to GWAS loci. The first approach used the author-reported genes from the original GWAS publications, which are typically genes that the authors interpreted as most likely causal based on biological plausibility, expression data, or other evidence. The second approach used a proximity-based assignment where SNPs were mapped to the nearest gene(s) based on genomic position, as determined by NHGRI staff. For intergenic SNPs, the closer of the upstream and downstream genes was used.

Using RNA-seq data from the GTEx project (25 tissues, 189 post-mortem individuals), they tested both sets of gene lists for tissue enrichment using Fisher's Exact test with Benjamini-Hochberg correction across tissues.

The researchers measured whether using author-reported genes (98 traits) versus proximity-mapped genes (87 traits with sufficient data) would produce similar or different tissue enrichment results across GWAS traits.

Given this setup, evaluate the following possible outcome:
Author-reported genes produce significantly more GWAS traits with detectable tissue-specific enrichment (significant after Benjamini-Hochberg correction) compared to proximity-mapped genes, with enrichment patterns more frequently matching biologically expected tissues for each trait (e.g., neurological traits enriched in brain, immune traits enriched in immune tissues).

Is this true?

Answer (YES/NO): NO